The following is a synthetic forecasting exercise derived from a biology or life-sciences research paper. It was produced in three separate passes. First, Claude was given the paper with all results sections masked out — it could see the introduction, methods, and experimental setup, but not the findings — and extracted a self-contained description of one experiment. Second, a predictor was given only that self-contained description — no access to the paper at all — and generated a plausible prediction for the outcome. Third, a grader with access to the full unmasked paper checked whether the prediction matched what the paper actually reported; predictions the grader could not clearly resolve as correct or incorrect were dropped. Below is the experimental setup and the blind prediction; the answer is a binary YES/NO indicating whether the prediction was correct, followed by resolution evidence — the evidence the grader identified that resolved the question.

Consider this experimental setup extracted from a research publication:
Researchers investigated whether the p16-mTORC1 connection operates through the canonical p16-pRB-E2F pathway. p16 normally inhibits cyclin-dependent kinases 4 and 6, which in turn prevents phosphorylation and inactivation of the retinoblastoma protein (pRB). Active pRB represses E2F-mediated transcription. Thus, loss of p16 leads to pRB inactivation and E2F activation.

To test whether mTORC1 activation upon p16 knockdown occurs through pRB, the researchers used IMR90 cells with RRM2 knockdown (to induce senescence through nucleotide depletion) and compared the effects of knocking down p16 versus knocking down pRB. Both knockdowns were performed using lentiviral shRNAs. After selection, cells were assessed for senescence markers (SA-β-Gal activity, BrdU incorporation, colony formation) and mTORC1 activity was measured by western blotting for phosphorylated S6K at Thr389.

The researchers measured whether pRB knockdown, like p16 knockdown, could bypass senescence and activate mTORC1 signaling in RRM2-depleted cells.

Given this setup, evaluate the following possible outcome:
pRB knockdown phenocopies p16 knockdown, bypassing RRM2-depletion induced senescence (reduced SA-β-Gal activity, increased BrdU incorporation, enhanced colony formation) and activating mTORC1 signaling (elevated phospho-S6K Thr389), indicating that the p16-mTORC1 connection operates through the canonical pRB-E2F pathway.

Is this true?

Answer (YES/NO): NO